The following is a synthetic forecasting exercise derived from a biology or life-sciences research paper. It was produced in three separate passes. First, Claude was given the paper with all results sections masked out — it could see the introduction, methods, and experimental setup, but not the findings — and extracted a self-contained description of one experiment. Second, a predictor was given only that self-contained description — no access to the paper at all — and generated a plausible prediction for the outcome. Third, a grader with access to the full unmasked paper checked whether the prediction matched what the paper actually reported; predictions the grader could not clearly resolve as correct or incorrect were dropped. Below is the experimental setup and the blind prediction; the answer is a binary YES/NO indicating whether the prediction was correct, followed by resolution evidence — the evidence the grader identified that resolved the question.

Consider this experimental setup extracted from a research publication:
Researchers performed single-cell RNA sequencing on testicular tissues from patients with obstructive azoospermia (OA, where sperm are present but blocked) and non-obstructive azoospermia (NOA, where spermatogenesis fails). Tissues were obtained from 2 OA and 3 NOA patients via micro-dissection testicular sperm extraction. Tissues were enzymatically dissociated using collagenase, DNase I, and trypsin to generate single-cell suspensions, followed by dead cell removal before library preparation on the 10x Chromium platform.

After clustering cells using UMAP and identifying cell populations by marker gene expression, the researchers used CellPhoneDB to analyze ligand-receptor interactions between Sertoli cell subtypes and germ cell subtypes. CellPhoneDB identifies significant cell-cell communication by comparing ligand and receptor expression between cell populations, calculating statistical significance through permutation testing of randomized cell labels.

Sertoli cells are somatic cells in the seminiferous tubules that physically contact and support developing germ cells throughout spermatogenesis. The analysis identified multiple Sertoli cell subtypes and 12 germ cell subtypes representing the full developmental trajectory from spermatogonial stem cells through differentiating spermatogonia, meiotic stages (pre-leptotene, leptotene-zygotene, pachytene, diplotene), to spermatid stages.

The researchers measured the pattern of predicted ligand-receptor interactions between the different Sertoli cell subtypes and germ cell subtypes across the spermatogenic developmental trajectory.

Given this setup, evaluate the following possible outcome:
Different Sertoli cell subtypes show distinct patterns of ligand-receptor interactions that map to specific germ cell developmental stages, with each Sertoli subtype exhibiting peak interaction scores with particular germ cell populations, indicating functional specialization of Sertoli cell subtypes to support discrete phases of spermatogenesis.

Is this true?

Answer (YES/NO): YES